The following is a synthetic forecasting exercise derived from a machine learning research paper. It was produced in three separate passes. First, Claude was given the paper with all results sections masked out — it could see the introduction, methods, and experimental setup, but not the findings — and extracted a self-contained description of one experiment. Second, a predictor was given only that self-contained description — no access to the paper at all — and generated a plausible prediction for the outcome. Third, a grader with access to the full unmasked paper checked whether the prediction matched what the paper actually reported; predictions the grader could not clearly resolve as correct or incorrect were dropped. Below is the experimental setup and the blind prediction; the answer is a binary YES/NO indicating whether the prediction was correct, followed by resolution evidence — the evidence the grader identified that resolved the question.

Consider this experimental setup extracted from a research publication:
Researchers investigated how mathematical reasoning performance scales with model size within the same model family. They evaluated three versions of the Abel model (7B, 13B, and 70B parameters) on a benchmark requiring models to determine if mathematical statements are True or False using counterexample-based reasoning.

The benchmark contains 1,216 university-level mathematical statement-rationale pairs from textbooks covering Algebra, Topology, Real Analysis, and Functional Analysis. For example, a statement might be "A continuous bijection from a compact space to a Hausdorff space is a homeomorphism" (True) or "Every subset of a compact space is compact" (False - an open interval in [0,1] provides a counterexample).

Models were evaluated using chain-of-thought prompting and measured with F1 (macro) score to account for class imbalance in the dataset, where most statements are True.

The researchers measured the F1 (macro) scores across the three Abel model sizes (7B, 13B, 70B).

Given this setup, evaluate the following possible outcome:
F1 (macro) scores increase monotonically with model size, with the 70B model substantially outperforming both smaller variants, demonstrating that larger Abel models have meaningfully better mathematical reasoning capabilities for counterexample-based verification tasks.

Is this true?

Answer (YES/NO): NO